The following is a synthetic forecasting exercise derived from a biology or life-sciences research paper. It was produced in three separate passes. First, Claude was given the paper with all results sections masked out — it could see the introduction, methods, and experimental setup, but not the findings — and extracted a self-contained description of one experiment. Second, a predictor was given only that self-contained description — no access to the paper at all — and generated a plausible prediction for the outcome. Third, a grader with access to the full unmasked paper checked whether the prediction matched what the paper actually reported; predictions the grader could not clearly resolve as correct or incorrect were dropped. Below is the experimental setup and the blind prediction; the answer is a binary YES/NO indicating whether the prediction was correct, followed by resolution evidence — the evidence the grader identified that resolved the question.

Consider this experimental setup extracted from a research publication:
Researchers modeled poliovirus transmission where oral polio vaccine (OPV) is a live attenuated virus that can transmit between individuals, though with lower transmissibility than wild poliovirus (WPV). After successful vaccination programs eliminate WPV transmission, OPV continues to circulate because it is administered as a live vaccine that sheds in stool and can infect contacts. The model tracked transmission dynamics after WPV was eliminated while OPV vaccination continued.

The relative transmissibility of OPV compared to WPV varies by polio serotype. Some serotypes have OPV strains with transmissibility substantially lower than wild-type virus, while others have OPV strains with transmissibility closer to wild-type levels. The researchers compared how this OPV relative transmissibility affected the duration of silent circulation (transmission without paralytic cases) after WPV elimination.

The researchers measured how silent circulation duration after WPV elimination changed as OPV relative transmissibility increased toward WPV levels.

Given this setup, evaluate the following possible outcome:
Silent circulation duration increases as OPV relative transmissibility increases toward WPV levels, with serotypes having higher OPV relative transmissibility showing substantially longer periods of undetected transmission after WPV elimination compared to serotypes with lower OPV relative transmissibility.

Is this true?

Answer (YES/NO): NO